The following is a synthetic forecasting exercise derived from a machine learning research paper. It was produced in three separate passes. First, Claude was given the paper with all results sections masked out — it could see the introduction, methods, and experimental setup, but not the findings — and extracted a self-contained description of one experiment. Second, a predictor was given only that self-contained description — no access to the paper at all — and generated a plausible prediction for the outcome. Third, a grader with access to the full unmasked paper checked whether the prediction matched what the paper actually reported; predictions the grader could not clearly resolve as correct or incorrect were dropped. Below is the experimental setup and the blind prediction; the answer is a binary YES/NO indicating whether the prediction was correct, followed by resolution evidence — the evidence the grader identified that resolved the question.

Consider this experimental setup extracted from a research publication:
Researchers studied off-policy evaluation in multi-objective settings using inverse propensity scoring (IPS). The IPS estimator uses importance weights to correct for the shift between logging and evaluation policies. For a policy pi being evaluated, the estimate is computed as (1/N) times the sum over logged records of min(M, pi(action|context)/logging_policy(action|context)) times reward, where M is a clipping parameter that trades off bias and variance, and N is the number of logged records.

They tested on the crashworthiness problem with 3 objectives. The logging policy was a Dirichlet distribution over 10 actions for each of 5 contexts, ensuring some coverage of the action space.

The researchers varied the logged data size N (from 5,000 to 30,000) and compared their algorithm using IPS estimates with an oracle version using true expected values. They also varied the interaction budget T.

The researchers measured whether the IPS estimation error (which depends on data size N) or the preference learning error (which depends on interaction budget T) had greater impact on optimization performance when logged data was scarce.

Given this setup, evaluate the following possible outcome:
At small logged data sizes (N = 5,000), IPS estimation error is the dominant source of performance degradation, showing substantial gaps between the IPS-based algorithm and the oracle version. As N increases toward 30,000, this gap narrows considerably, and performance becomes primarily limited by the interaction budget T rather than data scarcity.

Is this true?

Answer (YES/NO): YES